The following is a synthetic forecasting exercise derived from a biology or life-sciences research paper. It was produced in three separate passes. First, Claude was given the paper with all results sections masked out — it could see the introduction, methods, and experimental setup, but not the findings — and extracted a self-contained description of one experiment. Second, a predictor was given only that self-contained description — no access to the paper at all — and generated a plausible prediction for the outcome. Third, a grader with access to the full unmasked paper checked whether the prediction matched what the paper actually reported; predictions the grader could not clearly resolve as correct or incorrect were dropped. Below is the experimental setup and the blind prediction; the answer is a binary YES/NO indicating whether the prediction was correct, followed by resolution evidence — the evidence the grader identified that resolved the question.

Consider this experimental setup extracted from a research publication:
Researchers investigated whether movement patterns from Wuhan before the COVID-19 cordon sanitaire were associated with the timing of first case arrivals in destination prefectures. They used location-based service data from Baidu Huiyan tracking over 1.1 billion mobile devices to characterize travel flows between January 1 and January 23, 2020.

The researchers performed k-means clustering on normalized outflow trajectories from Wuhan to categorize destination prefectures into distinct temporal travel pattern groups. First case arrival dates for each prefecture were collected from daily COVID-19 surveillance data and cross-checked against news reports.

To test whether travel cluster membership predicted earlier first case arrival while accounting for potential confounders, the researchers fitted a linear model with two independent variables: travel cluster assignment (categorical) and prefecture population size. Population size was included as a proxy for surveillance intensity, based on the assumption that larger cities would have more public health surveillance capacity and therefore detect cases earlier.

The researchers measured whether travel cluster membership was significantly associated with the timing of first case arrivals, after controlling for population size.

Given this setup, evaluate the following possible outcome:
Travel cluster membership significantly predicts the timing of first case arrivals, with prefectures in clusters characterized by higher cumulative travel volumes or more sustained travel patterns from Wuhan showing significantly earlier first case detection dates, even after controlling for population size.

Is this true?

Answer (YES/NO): NO